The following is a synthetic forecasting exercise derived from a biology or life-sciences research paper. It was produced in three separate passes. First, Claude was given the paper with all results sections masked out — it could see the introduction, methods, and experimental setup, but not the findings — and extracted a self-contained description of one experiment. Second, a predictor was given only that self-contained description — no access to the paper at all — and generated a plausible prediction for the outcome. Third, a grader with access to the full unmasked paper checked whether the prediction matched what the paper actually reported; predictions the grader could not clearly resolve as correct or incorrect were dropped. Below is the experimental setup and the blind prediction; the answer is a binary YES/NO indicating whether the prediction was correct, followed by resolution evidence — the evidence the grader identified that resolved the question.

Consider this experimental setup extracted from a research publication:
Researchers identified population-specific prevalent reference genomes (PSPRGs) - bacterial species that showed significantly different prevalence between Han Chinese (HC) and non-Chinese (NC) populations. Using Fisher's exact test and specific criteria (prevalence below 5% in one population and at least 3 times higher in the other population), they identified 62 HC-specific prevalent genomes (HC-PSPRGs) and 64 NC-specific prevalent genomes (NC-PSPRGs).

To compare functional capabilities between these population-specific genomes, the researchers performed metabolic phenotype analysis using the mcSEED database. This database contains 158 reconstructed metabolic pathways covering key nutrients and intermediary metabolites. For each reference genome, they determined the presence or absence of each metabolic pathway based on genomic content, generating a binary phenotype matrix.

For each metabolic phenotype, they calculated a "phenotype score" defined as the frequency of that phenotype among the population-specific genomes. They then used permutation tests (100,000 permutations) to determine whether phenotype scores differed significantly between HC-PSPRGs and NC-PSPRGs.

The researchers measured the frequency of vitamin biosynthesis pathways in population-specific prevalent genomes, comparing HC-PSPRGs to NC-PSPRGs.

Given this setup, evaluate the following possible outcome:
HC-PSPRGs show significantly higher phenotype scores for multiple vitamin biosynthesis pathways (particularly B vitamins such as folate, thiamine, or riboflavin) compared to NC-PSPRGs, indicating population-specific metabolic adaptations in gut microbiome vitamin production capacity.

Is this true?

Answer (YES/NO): YES